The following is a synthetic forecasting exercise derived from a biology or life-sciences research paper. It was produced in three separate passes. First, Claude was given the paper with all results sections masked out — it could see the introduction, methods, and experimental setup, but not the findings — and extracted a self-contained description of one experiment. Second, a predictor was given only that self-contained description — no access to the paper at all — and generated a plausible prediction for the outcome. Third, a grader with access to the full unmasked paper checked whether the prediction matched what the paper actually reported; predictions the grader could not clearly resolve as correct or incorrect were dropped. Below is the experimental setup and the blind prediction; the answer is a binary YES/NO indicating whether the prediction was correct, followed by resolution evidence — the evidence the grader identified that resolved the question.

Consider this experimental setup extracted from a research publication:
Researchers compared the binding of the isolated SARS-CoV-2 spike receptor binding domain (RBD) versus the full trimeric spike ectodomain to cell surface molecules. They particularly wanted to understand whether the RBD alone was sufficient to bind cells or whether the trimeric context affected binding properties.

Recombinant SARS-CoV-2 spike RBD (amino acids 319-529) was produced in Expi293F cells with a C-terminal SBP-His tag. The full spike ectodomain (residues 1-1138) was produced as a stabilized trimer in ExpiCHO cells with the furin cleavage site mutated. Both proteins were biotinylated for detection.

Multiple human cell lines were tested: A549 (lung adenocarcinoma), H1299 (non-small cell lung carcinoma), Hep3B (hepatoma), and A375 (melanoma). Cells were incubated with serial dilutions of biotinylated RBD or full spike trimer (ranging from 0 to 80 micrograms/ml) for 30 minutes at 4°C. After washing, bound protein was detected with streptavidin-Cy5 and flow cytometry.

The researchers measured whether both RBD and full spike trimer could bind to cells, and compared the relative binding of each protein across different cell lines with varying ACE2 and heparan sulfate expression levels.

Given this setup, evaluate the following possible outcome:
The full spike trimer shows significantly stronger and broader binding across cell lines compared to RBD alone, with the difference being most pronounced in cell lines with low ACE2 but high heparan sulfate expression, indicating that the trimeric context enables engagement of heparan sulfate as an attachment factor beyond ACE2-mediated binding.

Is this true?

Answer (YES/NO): NO